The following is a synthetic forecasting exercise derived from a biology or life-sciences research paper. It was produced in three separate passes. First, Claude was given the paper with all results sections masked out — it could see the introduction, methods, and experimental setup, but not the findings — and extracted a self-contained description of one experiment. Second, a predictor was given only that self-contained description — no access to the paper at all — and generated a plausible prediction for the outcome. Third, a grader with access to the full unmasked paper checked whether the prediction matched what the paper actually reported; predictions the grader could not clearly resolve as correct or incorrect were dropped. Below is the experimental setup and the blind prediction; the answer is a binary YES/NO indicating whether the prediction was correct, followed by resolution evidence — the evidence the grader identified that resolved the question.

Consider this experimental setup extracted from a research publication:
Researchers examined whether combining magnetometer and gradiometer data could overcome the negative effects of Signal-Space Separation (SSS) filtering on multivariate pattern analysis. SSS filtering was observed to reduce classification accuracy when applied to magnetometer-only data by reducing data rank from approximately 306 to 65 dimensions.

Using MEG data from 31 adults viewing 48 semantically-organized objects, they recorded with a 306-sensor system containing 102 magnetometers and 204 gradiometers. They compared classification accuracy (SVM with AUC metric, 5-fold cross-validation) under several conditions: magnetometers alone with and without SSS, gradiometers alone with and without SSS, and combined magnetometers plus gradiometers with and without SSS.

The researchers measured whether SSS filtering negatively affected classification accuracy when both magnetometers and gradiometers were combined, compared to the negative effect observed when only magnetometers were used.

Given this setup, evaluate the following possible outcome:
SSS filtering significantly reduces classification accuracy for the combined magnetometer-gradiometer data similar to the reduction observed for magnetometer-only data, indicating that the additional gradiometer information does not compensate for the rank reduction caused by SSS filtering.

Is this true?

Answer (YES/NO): NO